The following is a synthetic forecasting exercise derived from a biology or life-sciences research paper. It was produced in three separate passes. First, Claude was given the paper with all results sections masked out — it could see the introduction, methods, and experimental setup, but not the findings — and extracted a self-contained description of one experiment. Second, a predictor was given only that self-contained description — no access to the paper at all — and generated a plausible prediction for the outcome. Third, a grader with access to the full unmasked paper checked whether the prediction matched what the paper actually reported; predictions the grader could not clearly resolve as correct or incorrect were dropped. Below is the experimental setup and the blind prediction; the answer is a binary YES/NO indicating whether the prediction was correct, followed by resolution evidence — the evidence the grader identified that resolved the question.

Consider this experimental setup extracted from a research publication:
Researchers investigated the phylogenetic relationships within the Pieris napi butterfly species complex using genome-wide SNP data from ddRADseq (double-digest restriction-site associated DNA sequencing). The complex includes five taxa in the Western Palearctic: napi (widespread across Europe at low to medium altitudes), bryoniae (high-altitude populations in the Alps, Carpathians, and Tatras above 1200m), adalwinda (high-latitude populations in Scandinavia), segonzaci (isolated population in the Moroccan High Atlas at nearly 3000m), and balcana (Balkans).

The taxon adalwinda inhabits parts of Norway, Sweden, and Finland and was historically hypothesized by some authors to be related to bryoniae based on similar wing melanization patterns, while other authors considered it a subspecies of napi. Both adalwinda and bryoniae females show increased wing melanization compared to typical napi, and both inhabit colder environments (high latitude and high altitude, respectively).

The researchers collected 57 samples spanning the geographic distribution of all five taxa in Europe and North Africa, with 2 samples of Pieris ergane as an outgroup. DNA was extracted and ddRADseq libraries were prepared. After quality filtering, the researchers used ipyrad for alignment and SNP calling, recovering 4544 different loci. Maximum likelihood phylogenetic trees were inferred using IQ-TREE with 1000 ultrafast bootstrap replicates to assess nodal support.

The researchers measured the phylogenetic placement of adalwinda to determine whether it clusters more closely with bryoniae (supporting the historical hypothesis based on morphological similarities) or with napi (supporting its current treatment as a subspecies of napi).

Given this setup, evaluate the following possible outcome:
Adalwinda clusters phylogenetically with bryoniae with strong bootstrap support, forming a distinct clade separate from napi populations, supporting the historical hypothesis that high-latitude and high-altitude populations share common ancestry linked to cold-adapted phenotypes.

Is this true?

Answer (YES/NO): NO